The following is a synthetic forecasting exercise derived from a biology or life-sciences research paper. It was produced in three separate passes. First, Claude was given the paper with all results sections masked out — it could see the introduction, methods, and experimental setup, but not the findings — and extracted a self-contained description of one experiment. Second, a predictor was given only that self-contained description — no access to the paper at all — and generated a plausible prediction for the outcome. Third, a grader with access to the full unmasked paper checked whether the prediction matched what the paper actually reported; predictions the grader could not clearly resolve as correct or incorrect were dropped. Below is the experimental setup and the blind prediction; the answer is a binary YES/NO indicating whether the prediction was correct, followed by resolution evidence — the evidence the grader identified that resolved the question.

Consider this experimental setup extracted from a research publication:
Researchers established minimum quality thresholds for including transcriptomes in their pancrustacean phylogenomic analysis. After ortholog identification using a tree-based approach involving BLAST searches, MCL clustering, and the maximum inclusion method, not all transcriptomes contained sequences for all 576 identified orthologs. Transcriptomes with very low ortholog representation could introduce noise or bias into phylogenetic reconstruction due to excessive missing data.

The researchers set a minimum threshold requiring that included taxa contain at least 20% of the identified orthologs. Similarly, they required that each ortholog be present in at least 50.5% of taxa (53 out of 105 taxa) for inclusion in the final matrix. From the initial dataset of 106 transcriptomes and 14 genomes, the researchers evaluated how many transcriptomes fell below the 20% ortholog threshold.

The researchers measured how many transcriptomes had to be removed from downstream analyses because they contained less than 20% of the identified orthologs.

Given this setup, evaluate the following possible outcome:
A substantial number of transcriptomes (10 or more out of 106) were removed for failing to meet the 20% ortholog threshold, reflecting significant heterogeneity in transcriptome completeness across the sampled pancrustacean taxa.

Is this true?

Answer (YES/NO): YES